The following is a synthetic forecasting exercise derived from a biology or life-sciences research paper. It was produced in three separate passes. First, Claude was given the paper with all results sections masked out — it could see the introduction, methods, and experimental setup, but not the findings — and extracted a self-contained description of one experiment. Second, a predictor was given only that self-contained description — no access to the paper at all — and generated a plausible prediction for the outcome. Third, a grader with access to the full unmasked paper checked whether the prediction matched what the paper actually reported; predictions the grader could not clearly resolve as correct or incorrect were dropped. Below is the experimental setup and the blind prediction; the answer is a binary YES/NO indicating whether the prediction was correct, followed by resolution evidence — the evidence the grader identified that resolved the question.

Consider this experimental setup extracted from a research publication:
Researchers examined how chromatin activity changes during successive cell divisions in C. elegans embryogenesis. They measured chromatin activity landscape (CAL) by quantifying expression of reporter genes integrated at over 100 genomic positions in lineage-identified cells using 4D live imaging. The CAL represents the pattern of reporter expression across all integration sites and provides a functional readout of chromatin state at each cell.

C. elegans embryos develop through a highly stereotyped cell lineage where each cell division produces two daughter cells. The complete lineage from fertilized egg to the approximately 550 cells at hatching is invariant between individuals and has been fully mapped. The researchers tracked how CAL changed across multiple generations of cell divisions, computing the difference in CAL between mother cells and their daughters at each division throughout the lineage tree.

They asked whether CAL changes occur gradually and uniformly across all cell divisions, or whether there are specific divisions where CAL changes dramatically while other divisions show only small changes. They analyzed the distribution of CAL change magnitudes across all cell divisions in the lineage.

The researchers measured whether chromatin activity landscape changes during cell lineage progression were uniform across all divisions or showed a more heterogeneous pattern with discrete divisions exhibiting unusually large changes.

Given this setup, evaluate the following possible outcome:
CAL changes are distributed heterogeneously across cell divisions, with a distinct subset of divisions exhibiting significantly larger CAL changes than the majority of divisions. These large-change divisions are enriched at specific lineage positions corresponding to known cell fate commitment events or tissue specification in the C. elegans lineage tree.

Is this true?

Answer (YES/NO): YES